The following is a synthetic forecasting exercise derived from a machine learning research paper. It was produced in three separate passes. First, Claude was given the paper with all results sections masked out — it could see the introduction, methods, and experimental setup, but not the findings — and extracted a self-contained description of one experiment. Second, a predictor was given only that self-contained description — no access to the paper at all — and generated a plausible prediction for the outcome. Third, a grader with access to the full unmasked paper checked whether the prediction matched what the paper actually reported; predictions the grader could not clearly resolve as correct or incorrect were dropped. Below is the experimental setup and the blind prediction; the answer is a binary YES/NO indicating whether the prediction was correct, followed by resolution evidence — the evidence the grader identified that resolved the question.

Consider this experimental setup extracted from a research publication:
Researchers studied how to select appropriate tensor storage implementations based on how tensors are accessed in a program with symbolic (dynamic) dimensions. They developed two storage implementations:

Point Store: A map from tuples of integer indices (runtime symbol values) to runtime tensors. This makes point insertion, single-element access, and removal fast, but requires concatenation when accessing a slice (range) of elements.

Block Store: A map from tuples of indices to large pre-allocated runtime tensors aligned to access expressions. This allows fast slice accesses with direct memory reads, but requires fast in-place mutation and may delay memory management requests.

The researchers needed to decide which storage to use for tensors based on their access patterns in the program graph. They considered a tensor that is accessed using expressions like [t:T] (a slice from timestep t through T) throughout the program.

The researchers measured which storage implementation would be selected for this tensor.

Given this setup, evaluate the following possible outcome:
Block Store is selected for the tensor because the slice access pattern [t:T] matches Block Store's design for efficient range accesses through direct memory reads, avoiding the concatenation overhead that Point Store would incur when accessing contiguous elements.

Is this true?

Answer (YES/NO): YES